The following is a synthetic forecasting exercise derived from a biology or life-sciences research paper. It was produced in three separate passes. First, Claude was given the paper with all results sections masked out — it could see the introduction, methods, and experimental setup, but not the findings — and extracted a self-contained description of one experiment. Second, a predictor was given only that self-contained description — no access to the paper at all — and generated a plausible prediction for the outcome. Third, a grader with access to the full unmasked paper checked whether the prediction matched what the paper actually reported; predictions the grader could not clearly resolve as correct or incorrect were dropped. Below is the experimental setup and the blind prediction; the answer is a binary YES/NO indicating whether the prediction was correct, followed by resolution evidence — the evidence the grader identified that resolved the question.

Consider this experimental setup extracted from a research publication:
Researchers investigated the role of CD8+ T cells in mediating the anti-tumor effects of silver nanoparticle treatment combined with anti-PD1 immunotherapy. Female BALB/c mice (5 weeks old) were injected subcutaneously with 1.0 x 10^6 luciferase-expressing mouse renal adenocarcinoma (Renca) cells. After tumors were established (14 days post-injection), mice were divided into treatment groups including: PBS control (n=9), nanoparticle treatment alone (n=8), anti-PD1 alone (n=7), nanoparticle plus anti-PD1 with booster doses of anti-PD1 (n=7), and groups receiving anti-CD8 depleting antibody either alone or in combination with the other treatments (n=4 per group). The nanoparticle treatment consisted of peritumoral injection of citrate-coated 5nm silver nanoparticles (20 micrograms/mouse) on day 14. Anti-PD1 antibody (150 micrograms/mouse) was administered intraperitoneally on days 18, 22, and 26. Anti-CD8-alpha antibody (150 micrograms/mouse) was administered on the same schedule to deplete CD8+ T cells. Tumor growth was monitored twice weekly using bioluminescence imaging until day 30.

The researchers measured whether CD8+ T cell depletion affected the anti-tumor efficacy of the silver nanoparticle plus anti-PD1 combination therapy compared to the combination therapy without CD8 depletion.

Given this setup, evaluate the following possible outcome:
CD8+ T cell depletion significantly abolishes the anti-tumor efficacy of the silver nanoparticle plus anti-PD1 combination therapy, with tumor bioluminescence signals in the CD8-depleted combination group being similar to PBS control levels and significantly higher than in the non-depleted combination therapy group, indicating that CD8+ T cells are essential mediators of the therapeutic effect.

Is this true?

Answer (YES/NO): NO